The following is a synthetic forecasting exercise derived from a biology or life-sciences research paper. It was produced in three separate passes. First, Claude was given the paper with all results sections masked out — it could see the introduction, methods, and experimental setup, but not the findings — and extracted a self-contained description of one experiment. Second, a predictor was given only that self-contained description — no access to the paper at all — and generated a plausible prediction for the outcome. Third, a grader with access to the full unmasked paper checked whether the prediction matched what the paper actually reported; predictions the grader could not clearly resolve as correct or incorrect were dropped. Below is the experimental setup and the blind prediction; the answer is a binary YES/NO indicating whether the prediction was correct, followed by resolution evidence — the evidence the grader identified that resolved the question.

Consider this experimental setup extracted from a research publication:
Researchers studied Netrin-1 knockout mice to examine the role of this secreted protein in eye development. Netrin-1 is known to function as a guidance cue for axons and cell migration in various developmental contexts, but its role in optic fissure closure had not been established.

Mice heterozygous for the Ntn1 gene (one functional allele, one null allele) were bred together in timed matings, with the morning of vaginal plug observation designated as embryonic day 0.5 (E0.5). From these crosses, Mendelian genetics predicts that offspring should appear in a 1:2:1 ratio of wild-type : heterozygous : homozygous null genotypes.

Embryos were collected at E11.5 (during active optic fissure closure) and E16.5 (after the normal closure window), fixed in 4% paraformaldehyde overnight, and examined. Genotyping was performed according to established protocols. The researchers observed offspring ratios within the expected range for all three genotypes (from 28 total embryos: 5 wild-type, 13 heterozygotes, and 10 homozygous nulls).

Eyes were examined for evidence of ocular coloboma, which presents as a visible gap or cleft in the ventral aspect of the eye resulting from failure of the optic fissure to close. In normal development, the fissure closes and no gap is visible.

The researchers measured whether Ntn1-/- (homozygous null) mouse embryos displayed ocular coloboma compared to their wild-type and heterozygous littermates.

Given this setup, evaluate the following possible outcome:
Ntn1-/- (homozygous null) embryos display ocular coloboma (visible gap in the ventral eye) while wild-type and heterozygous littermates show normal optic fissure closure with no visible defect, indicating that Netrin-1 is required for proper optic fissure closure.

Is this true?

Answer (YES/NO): YES